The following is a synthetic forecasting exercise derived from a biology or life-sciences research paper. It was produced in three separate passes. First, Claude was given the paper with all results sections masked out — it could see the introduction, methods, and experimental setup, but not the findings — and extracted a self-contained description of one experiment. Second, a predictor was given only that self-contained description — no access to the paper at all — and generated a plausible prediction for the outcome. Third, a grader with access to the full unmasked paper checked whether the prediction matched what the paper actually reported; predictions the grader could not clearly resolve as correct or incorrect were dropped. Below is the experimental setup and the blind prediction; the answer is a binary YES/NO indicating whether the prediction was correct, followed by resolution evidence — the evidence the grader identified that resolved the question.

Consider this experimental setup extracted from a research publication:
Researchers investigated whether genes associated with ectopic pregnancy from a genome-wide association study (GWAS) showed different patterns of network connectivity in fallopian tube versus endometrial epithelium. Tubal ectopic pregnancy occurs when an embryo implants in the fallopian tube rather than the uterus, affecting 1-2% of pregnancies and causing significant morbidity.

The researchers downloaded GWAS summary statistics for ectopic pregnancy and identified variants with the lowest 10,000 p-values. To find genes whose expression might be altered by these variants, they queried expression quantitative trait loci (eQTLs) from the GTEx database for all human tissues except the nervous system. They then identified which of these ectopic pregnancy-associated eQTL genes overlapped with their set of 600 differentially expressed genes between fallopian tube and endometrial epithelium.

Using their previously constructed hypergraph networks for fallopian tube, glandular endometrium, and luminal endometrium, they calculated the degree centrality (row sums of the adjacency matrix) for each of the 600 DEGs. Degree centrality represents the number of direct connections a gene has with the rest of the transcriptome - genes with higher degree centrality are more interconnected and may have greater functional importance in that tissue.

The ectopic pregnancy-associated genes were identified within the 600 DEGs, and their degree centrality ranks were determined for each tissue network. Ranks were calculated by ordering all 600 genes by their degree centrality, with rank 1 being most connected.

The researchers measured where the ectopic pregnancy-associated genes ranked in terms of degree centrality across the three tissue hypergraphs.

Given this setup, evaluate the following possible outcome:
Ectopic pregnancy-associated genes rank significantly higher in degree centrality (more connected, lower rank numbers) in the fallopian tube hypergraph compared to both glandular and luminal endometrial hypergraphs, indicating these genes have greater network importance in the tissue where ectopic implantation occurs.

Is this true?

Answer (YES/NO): NO